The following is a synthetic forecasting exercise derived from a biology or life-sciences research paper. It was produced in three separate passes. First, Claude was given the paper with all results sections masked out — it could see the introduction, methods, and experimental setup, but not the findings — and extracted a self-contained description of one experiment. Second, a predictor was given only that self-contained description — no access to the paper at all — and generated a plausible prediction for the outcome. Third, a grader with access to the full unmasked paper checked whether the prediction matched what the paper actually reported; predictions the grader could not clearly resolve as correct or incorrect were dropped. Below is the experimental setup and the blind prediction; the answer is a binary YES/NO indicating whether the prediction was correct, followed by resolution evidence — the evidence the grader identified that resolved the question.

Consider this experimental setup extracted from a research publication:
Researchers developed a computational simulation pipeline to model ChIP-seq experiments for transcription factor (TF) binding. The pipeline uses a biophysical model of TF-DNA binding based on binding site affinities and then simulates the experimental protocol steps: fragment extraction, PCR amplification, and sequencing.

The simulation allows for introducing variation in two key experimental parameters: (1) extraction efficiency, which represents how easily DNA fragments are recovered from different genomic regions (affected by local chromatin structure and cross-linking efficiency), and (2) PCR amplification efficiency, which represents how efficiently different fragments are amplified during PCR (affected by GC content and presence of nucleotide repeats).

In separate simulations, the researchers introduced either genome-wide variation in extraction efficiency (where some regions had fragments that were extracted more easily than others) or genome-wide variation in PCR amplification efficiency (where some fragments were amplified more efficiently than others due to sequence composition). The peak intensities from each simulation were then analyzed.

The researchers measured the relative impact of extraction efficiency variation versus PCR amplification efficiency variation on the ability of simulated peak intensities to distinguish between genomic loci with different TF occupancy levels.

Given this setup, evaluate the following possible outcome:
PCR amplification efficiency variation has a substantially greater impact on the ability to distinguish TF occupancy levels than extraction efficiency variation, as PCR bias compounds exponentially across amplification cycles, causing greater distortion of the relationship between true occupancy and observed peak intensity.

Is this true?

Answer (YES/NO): NO